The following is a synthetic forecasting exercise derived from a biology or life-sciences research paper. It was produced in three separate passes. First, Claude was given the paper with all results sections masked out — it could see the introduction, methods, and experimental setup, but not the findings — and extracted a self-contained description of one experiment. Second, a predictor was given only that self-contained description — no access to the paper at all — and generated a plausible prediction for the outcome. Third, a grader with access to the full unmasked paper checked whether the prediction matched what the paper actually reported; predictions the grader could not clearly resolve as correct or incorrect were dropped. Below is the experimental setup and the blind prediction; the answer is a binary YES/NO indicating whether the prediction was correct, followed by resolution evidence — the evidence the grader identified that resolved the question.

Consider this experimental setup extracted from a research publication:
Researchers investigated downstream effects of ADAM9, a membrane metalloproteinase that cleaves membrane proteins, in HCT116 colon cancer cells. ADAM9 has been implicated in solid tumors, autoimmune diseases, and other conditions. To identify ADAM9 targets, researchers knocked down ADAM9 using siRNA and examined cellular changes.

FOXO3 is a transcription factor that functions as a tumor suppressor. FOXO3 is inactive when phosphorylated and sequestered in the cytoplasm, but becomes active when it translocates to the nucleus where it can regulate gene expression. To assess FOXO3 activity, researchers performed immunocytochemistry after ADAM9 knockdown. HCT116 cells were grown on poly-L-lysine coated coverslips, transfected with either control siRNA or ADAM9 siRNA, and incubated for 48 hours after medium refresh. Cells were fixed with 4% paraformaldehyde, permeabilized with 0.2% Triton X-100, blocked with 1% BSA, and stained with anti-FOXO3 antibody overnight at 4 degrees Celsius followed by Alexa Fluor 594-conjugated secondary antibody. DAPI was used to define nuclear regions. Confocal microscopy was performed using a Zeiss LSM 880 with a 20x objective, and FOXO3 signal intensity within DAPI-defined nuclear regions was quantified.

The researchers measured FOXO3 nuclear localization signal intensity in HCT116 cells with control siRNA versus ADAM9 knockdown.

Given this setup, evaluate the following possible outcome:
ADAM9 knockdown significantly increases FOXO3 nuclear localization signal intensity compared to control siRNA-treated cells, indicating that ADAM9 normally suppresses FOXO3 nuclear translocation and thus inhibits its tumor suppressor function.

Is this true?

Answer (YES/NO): YES